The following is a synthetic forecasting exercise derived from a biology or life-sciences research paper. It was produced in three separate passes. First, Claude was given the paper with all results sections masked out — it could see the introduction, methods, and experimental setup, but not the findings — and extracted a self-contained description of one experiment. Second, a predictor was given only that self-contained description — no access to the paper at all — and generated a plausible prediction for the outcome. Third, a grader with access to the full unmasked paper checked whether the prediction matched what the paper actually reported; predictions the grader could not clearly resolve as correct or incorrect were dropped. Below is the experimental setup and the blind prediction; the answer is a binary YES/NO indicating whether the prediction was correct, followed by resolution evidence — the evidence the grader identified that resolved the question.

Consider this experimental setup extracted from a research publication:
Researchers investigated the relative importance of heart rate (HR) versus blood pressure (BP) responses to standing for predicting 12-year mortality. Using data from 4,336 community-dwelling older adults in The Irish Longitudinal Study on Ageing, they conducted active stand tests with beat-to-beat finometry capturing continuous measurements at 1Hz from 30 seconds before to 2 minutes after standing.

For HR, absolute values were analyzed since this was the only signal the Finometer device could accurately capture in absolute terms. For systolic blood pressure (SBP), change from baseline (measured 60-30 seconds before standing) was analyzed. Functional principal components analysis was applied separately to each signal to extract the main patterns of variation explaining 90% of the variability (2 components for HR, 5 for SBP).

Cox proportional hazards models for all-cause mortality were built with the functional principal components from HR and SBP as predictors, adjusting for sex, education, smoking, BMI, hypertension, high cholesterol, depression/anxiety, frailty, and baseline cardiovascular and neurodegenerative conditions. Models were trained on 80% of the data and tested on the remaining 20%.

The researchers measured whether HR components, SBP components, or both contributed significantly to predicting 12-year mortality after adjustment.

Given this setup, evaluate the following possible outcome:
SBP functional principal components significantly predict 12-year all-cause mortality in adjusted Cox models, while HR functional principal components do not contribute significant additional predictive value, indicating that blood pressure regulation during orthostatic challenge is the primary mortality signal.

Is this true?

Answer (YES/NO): NO